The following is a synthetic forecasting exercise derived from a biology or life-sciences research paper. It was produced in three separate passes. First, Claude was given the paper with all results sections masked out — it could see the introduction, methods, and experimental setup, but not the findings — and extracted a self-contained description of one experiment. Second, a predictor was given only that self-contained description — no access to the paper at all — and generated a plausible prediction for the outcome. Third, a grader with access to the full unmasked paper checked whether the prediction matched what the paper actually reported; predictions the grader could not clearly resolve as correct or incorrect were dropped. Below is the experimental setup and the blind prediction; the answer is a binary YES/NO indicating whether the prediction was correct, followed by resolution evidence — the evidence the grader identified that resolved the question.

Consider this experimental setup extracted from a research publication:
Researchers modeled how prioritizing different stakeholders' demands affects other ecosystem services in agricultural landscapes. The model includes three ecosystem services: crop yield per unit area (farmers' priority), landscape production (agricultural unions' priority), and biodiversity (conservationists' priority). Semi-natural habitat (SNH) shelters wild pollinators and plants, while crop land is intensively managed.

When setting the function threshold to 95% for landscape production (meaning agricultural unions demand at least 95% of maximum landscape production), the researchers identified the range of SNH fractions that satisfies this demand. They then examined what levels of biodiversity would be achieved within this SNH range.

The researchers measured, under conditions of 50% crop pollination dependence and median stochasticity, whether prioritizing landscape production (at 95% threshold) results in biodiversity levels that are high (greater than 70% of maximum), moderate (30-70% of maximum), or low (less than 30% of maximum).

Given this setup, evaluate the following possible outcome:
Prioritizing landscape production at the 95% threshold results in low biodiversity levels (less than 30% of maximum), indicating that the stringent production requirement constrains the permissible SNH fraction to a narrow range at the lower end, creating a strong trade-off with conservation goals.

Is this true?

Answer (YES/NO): NO